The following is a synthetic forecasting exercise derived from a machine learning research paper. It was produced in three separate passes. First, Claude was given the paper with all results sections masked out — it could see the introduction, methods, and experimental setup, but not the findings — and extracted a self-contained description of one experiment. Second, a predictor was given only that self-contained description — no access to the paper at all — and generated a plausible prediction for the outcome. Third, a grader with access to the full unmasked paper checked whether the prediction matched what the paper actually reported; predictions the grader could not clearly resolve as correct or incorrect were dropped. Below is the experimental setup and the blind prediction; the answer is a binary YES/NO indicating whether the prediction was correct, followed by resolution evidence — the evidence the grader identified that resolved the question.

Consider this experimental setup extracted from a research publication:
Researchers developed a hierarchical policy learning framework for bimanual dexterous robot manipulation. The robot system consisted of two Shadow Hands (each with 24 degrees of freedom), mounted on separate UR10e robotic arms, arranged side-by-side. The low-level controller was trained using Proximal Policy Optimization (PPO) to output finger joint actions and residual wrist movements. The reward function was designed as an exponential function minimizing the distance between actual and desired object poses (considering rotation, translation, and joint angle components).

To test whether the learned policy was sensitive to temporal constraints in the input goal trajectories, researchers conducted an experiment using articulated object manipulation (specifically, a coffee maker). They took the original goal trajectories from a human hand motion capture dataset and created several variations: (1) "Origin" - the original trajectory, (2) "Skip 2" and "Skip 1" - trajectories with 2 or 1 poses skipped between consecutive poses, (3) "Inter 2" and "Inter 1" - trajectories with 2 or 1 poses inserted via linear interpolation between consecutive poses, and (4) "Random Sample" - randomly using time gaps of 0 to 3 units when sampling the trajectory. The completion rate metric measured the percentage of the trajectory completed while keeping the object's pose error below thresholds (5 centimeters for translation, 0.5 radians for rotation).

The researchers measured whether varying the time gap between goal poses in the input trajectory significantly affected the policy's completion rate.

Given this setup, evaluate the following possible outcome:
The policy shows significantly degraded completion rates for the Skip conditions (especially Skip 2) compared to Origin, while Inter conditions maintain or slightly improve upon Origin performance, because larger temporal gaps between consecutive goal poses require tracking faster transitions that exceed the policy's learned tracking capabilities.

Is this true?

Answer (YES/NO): NO